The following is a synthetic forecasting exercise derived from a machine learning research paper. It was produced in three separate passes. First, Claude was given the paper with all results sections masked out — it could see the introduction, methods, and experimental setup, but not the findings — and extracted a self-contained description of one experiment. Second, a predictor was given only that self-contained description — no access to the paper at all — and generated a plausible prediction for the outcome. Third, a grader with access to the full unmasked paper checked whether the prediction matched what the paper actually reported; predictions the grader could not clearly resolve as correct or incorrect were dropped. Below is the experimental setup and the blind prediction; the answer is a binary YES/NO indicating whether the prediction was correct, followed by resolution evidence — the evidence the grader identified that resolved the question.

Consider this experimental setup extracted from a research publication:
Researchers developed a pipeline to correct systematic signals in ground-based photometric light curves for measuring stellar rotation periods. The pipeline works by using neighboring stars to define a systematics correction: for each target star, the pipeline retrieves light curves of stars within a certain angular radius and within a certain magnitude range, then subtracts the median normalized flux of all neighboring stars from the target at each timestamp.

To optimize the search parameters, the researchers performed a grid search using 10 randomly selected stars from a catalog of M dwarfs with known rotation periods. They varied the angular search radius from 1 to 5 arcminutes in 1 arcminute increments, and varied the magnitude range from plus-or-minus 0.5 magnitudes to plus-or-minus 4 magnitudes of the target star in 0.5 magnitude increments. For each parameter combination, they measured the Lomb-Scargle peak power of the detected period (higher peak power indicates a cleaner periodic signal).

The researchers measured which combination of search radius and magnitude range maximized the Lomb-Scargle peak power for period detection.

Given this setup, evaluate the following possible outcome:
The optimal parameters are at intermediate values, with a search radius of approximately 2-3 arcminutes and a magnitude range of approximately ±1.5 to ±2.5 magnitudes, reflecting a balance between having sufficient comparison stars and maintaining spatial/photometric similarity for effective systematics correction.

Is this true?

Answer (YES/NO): NO